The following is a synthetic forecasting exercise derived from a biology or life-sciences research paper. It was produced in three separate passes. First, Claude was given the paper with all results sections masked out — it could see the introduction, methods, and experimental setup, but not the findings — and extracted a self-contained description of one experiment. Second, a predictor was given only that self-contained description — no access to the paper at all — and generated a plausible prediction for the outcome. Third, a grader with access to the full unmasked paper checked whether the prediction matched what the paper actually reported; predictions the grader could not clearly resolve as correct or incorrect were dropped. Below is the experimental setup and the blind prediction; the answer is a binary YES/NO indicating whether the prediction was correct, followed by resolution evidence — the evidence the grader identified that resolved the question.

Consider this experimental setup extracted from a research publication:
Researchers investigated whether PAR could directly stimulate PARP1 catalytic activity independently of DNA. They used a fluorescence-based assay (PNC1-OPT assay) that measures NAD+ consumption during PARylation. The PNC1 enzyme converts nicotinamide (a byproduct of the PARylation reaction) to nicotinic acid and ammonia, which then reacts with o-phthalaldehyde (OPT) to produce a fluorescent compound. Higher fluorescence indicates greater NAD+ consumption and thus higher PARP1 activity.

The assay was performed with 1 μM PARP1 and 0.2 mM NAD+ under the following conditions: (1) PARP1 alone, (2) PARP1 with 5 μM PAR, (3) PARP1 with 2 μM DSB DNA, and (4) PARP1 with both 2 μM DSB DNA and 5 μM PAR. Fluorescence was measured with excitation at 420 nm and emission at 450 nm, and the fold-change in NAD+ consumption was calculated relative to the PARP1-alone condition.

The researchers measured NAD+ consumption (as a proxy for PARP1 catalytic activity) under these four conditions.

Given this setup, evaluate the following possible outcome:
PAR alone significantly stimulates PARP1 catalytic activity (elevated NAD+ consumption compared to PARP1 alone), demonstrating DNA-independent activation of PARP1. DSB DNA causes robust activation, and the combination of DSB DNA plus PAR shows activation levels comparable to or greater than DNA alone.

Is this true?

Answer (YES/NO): NO